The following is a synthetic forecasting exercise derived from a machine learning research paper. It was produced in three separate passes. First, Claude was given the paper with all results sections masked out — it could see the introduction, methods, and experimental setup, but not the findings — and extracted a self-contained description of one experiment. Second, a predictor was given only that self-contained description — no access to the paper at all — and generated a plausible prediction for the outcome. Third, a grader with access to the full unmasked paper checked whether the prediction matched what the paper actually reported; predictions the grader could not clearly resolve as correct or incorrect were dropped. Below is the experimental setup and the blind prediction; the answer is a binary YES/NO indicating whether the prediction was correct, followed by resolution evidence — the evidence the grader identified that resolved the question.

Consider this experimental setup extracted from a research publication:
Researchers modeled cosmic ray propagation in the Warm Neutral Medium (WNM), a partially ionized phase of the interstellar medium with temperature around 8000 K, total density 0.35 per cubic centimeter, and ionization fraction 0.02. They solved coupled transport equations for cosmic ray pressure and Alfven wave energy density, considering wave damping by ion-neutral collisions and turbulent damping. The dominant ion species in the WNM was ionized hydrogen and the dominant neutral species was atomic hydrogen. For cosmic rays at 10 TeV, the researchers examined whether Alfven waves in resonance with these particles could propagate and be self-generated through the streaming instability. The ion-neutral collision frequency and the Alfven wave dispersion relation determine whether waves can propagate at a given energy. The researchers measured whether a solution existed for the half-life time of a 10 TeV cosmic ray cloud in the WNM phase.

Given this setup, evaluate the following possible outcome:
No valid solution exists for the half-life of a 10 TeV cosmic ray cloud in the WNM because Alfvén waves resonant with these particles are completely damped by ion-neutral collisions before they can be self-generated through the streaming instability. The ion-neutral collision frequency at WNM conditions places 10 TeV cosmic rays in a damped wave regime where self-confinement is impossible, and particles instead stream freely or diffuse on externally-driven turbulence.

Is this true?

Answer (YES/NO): NO